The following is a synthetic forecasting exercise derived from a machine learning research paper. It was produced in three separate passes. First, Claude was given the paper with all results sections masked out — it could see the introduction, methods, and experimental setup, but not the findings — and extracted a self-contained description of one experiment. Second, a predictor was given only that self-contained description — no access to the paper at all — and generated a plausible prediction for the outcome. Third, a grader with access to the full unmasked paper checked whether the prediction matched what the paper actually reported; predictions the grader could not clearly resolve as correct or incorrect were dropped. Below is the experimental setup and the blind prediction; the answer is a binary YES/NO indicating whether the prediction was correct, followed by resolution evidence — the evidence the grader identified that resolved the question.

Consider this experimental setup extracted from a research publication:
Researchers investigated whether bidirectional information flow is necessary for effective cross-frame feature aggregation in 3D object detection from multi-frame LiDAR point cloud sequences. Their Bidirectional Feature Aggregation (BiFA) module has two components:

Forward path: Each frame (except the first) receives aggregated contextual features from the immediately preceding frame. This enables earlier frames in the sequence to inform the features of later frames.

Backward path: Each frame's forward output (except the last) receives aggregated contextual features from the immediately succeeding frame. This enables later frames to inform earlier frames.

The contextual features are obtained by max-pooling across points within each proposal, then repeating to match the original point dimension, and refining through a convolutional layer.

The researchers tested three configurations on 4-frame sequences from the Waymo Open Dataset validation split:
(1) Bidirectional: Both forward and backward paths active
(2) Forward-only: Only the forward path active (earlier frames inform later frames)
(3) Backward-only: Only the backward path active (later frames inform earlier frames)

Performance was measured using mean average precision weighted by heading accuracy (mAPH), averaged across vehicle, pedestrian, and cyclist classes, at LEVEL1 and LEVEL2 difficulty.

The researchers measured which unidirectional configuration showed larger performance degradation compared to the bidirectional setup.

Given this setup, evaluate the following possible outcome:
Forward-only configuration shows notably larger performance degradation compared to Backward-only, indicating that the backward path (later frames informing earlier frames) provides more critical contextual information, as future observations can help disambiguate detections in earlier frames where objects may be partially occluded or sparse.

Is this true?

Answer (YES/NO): NO